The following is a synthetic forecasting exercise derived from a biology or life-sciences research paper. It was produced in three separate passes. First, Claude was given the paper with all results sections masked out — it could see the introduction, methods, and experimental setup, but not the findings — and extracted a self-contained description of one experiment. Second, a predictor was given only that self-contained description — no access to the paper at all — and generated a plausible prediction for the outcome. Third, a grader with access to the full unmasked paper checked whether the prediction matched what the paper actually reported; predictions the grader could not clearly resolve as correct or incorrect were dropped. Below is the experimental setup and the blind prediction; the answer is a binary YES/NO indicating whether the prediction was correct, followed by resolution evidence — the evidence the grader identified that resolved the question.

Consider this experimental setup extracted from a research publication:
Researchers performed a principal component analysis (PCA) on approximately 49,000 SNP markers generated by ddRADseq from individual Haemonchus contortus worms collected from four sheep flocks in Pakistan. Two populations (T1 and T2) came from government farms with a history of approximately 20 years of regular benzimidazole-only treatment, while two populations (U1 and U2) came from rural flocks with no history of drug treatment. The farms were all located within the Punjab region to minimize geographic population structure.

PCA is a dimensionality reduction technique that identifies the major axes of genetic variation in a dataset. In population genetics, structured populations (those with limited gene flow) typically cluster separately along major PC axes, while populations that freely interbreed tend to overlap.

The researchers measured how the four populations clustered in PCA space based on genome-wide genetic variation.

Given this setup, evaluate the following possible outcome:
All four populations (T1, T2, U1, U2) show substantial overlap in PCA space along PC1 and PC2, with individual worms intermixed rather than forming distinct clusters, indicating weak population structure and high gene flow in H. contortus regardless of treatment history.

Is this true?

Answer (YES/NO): NO